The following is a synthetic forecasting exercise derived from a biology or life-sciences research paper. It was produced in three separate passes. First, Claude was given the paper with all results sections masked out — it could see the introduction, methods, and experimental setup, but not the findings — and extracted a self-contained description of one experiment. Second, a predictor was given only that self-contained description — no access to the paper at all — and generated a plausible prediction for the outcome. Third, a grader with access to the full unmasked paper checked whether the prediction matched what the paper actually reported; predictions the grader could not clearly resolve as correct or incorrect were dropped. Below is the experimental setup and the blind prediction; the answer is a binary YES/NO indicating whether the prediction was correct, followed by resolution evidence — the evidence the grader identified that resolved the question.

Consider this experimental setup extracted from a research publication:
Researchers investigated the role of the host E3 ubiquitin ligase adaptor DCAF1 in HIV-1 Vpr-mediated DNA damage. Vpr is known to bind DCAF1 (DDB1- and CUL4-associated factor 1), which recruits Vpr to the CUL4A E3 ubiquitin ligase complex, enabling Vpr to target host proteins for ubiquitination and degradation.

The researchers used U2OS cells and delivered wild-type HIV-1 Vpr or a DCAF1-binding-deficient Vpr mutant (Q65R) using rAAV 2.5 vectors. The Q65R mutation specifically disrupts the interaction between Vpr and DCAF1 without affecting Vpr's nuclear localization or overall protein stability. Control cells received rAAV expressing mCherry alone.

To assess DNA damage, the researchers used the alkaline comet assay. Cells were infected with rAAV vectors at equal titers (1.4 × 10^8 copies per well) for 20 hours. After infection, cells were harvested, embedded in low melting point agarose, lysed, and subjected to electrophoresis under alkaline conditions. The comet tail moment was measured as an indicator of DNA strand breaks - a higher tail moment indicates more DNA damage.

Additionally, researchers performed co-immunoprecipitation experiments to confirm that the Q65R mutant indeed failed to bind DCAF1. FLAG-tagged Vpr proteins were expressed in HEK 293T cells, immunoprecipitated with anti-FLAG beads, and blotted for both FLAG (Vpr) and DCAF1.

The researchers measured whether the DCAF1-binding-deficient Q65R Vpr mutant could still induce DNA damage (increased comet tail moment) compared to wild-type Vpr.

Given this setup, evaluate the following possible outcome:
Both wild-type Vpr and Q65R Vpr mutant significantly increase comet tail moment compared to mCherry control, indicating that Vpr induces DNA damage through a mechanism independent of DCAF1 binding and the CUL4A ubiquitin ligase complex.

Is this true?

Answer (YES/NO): NO